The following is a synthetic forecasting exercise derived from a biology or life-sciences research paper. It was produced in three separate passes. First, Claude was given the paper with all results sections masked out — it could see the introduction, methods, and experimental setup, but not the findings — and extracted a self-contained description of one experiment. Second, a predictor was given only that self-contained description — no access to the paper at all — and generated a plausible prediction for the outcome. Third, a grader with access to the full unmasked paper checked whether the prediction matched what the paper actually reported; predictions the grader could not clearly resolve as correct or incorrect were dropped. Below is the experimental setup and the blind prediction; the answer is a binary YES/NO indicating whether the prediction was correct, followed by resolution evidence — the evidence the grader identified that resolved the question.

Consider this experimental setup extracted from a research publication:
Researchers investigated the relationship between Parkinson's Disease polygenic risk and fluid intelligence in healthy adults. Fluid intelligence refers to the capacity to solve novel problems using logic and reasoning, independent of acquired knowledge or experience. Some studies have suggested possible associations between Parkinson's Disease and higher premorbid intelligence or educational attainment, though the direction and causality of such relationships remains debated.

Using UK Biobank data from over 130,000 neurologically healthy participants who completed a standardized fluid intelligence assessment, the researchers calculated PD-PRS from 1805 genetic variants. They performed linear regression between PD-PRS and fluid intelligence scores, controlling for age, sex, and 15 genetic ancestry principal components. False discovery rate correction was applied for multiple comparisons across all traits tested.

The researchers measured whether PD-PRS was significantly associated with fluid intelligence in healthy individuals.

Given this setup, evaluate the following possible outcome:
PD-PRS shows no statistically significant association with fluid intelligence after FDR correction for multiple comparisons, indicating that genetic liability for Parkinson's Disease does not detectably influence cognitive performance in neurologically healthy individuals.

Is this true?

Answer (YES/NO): YES